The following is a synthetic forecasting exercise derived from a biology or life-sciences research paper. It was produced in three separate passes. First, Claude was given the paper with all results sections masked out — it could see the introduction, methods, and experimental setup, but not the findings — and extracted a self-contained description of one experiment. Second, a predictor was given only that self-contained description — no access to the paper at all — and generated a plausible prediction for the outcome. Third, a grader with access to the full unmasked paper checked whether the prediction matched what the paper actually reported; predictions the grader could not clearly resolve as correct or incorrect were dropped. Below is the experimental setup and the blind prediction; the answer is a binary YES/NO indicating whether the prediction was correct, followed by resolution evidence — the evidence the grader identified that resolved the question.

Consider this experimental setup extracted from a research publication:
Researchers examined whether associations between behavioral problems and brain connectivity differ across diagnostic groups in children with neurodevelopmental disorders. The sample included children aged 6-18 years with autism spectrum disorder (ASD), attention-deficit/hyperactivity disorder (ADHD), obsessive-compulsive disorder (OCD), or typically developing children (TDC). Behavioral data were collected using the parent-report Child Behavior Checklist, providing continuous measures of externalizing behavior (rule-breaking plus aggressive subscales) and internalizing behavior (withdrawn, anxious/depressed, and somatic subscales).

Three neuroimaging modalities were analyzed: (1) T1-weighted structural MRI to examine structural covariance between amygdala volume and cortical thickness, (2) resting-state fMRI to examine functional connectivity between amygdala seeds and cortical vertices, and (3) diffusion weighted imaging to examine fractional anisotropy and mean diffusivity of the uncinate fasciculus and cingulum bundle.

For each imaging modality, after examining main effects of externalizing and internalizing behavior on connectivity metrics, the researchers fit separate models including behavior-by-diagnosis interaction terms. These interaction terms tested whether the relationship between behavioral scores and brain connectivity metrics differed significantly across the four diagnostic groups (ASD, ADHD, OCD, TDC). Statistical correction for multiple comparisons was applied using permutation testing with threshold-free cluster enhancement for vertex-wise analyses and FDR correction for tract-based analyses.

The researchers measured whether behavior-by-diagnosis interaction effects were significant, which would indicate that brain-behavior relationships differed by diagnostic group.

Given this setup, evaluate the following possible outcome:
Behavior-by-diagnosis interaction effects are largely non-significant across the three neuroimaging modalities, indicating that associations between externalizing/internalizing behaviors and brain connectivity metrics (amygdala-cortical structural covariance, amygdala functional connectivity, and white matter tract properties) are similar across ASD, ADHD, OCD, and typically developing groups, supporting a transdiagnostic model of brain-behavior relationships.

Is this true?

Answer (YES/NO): YES